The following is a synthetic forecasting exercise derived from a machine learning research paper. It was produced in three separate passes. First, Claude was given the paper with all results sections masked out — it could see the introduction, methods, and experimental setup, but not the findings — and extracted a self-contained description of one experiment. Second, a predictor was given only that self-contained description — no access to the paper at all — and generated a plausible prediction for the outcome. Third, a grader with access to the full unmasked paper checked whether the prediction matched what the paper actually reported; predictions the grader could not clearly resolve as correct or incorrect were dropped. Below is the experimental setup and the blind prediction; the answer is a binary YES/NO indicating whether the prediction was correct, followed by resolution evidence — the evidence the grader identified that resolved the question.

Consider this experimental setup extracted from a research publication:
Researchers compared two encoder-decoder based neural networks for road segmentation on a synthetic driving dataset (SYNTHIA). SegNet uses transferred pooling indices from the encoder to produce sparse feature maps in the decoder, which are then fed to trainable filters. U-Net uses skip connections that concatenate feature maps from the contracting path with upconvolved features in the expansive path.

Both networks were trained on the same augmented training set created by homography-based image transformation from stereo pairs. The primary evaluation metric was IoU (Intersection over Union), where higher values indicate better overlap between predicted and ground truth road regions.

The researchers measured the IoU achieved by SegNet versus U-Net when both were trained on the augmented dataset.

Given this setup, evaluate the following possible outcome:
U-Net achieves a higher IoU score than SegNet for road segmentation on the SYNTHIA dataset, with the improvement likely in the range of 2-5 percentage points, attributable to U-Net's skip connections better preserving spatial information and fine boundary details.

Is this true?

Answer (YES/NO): YES